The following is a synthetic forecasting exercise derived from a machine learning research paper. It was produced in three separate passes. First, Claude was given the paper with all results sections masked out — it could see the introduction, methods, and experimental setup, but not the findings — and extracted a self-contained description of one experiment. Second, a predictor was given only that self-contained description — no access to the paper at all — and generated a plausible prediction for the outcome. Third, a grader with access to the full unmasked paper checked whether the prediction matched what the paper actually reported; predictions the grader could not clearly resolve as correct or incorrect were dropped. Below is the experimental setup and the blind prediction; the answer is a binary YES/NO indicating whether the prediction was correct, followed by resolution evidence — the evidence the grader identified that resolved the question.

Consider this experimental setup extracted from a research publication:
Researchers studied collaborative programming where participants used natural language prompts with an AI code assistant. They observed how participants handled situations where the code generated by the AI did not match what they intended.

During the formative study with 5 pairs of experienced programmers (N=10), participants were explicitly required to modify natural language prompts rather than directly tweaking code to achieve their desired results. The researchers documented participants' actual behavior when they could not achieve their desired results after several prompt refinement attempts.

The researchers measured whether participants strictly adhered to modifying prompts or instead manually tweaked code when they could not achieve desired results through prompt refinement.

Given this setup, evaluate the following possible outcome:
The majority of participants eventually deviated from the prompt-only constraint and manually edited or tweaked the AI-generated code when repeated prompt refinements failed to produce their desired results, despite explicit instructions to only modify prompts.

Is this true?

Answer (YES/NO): NO